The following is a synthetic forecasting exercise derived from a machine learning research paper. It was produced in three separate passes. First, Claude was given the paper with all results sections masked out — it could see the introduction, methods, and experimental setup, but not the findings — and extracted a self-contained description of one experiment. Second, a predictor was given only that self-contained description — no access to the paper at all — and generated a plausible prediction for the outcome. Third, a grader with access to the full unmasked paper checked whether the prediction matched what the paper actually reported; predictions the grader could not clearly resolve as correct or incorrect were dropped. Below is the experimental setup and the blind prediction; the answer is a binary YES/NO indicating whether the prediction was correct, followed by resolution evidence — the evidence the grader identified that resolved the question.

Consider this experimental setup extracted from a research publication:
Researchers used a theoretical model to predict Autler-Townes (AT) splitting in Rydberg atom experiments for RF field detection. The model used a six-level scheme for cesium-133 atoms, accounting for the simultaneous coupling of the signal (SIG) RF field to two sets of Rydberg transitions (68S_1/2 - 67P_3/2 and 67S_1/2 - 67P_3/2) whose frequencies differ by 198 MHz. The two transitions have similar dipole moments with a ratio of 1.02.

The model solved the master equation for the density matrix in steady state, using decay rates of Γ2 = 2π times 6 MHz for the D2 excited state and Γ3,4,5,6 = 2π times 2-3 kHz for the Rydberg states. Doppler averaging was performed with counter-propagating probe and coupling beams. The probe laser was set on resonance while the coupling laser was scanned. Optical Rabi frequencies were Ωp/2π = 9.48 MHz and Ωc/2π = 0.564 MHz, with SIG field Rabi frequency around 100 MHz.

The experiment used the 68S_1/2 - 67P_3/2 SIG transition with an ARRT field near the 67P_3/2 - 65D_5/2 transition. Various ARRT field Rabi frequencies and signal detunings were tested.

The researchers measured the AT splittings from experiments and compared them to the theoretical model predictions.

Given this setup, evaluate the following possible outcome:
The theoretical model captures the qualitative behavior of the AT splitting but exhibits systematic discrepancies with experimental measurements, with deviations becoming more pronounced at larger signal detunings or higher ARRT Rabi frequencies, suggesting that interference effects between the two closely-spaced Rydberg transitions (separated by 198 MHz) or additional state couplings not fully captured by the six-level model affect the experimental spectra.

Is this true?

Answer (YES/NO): NO